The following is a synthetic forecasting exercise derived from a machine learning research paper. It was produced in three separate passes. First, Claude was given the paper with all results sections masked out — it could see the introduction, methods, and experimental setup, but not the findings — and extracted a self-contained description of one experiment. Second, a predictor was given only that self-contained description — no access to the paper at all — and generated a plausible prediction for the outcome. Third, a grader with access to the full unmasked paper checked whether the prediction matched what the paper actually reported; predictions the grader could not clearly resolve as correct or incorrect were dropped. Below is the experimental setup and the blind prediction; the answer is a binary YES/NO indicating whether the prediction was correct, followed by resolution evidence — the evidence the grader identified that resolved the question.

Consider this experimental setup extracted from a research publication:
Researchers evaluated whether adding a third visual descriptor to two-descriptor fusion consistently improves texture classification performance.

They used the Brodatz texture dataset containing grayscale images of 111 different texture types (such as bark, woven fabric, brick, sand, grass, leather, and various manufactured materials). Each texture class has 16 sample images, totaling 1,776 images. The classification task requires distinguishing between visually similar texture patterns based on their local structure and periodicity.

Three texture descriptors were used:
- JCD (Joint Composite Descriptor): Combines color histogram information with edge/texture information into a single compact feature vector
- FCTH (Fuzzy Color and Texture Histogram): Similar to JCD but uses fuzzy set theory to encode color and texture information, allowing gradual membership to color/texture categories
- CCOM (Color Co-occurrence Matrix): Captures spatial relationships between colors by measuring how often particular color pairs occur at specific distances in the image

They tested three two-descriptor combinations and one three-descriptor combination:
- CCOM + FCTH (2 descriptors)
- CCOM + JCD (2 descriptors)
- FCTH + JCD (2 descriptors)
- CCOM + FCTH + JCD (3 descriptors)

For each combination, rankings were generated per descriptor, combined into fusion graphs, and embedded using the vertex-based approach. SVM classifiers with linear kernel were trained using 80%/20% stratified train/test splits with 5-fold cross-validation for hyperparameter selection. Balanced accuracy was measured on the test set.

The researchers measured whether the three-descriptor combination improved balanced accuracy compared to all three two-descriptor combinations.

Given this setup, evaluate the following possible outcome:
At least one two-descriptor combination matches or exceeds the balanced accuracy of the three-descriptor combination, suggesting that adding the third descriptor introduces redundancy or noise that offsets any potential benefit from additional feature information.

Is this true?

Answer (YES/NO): NO